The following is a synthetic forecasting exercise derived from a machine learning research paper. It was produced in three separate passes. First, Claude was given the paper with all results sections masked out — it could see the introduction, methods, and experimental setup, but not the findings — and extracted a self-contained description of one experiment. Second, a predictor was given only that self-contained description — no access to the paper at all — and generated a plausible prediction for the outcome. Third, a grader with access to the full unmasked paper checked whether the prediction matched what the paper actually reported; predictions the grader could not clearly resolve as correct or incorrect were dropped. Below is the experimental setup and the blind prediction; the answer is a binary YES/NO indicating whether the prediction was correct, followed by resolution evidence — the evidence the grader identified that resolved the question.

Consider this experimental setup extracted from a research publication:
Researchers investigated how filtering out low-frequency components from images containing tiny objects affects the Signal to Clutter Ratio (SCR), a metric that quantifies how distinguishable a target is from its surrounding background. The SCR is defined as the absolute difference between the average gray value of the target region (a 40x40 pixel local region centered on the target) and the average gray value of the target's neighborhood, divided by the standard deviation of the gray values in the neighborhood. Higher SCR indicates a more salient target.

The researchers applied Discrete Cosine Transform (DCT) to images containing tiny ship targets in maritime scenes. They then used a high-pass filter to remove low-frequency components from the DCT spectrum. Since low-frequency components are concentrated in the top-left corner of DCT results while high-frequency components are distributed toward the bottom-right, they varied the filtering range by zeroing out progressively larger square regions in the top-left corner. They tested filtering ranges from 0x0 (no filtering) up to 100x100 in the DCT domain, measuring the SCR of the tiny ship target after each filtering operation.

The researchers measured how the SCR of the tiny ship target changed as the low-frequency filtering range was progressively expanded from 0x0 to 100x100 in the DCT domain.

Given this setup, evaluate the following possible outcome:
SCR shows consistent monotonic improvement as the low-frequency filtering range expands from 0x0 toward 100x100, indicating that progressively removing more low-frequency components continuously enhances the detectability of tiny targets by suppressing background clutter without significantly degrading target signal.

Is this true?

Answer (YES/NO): NO